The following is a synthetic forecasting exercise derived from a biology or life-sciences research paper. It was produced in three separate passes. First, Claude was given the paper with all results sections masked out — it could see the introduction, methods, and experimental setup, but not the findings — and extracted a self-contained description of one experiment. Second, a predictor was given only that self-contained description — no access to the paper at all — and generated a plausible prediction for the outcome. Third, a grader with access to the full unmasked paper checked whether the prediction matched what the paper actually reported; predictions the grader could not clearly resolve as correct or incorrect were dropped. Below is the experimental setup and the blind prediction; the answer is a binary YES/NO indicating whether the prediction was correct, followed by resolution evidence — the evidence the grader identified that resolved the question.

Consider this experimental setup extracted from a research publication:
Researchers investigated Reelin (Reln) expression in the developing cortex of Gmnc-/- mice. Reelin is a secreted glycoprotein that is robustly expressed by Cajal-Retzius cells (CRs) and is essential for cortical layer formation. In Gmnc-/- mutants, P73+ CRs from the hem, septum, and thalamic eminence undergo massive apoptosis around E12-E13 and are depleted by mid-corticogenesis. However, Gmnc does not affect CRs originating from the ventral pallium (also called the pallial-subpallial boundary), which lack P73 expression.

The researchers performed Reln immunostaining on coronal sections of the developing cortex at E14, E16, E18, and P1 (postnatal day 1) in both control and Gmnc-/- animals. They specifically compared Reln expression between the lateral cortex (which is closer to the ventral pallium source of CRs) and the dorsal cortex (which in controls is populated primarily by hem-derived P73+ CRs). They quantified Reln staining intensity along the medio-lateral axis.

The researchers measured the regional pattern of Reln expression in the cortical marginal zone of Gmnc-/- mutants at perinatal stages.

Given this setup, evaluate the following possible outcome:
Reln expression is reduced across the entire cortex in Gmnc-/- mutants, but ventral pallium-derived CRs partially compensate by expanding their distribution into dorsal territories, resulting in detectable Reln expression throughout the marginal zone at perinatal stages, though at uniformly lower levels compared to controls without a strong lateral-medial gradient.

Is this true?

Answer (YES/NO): NO